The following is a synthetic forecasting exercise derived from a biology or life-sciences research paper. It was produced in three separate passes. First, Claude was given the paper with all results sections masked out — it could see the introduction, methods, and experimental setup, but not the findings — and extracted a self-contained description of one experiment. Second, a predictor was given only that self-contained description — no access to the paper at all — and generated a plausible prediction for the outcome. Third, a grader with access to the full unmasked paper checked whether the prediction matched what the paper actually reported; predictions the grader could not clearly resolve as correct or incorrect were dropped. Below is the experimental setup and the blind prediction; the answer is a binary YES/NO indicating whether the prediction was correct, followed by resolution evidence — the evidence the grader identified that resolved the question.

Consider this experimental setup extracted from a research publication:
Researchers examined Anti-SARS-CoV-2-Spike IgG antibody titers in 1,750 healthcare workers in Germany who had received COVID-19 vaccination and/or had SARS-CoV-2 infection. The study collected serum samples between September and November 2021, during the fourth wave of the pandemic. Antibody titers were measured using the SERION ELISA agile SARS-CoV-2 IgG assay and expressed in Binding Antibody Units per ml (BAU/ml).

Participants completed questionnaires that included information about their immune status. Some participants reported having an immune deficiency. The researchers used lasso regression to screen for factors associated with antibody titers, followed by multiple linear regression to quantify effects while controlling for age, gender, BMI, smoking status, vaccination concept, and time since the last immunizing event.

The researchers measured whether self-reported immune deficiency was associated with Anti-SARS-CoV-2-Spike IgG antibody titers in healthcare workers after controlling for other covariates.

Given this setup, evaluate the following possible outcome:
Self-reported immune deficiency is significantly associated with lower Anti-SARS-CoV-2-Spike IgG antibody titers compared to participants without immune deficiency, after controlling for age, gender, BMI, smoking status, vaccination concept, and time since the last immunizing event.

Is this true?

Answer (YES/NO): NO